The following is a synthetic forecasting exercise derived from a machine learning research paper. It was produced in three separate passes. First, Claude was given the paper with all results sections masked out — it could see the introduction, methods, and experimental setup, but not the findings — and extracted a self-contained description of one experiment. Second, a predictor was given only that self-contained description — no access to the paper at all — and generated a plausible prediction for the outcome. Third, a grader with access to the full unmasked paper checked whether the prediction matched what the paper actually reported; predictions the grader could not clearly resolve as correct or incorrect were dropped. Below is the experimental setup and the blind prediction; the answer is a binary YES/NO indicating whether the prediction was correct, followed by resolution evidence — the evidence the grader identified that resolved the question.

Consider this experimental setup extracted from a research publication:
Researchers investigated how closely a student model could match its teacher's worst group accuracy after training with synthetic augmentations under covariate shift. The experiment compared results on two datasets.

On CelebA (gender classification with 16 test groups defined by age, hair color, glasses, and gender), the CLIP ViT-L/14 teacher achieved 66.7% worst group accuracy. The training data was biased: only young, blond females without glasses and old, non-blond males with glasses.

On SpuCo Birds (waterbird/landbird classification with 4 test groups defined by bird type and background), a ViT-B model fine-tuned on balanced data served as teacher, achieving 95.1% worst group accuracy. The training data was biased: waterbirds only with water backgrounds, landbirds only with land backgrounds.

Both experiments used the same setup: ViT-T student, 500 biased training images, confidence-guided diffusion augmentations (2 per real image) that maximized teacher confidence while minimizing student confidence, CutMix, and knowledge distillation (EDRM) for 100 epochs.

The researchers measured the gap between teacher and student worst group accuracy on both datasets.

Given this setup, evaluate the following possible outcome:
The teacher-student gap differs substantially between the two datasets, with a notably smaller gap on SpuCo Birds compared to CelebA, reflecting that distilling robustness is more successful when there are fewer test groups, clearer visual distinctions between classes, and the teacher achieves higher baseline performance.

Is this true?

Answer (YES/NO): NO